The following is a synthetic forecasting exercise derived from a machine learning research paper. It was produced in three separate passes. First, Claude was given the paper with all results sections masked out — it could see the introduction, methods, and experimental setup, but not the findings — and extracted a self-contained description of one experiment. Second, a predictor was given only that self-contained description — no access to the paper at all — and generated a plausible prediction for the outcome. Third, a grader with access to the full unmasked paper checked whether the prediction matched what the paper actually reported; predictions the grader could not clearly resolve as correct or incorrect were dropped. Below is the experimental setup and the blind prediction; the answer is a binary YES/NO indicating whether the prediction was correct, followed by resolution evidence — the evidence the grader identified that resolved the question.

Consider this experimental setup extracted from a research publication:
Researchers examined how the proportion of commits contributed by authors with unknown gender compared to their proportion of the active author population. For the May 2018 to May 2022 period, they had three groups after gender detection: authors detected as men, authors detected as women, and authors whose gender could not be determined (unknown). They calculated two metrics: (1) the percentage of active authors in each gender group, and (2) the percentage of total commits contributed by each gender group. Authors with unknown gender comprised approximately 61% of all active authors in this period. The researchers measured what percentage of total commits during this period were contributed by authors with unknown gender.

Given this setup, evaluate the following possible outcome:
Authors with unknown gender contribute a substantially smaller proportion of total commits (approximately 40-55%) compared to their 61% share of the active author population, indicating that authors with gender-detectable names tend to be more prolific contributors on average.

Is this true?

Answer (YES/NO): YES